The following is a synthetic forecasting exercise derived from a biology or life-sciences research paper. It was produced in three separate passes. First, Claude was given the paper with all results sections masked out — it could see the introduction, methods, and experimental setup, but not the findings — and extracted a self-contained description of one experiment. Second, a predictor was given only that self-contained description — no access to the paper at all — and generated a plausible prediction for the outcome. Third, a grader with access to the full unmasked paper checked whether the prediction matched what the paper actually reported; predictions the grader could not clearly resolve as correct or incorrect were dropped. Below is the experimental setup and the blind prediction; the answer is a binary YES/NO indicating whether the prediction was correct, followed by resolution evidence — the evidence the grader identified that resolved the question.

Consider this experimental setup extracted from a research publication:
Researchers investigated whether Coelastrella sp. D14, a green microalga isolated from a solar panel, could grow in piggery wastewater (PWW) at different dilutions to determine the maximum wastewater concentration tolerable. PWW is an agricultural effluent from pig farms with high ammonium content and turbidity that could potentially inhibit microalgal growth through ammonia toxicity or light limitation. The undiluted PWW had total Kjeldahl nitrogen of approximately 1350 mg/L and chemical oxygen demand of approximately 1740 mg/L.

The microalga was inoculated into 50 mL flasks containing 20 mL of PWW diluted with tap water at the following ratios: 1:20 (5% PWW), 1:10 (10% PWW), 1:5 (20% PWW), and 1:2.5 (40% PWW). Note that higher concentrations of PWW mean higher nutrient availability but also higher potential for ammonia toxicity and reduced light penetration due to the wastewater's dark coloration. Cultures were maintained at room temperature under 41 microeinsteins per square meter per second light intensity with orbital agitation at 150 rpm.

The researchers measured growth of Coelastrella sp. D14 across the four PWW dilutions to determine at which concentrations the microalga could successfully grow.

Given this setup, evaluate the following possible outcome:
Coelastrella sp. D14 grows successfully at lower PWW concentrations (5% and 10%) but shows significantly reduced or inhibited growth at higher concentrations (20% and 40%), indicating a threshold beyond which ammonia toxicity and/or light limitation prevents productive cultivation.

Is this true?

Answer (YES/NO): NO